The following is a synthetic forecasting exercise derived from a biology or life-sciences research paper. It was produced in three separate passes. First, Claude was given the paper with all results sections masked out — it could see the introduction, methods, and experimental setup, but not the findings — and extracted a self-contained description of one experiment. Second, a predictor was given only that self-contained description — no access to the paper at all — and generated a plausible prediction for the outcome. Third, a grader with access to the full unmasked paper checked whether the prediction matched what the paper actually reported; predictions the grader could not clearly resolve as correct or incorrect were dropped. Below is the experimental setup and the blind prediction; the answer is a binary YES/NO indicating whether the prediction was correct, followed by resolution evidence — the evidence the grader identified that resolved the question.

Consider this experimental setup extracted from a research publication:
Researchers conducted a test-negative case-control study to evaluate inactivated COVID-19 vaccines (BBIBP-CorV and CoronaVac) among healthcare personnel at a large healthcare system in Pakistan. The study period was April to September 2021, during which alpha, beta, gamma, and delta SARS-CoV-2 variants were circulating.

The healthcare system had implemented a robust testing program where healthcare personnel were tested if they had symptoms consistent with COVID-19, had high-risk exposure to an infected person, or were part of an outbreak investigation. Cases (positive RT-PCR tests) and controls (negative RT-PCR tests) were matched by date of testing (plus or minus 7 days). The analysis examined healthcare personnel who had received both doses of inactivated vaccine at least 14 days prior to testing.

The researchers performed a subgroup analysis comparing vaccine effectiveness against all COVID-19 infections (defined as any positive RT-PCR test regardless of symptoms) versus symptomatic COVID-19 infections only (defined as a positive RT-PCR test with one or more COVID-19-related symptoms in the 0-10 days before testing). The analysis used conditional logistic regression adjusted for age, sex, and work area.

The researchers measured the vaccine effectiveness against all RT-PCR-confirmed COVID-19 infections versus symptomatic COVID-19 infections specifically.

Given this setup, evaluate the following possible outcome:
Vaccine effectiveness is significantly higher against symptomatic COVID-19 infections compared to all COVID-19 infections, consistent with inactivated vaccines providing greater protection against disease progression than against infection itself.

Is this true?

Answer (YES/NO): NO